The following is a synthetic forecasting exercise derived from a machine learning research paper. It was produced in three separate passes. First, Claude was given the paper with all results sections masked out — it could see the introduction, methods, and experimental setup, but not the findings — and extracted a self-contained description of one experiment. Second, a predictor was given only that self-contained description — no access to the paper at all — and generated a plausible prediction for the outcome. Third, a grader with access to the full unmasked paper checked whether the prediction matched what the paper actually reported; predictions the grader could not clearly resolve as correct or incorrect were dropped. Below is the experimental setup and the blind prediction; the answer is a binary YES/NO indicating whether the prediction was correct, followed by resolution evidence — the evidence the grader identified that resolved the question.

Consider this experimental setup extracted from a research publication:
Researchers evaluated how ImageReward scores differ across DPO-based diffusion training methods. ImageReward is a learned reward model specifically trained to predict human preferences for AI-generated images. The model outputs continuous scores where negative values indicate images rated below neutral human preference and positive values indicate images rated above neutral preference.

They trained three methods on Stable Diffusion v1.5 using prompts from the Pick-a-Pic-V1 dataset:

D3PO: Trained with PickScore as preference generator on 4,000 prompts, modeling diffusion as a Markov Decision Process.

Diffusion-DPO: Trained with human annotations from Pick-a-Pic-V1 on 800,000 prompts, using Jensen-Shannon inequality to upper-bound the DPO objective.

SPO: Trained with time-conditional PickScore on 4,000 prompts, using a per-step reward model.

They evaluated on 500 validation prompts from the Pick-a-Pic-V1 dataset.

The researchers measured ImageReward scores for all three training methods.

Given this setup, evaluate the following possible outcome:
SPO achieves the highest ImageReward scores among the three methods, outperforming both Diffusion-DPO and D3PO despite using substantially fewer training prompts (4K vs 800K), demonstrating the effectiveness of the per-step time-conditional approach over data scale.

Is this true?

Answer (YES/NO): YES